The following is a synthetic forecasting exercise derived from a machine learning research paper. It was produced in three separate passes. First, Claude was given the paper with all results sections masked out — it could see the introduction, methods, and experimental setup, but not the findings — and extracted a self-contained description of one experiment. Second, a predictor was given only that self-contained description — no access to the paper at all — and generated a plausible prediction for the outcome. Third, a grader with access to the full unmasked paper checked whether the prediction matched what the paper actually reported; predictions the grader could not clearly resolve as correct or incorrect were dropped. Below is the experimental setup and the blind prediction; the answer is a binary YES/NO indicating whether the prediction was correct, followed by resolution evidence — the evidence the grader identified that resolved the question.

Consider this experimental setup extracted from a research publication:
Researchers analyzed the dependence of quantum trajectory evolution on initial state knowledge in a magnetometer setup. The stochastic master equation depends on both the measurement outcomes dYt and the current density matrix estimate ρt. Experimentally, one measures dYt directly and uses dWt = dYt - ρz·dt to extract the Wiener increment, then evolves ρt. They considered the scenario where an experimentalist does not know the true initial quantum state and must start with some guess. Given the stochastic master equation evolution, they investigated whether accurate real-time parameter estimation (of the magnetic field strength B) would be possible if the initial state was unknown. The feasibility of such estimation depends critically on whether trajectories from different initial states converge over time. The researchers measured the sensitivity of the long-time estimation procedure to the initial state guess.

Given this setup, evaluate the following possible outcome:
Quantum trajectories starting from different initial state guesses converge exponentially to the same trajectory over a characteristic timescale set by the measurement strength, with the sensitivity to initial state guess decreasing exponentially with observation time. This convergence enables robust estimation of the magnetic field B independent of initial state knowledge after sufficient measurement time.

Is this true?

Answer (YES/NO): NO